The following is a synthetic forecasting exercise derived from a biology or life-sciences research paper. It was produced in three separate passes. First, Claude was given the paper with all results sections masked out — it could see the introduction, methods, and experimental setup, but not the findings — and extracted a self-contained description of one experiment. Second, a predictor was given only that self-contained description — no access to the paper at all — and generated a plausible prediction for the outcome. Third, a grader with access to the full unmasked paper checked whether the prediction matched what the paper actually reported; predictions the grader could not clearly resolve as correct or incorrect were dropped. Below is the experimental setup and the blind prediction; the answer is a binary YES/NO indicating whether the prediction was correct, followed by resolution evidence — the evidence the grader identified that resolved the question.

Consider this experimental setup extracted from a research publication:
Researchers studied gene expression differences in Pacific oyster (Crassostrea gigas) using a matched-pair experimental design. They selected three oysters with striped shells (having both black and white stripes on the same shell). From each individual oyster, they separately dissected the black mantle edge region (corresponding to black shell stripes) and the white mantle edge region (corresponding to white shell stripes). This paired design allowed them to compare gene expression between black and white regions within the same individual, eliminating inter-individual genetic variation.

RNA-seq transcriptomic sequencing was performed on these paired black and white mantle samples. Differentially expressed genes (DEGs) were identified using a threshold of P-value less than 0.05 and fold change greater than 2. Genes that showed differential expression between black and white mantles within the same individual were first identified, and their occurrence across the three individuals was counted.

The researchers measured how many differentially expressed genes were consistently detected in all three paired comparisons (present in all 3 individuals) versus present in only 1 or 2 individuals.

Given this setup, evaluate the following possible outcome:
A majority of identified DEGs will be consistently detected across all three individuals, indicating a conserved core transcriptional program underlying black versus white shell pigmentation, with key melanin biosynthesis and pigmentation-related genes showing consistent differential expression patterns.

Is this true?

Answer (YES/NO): NO